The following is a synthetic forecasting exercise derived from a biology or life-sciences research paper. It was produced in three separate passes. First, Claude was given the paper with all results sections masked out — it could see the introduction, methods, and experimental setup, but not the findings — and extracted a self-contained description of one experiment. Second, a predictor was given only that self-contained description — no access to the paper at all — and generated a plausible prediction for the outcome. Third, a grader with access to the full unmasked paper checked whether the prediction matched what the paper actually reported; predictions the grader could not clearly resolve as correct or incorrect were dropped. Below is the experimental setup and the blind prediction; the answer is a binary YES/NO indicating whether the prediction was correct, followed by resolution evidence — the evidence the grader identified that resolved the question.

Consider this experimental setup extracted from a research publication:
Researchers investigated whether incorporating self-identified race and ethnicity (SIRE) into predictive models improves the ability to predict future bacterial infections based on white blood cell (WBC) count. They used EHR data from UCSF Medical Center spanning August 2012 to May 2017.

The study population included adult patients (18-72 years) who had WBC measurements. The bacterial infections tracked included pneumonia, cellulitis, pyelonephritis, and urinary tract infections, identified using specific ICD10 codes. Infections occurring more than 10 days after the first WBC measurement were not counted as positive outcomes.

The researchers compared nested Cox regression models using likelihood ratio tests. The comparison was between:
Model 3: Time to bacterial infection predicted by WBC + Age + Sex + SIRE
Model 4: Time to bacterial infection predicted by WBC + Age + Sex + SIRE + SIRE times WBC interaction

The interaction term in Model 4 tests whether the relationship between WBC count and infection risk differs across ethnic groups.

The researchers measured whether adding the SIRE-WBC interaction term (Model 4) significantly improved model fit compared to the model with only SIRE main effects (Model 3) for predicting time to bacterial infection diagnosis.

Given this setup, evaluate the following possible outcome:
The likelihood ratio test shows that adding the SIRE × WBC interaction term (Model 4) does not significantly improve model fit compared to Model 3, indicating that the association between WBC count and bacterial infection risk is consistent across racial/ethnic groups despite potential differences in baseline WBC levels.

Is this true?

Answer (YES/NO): NO